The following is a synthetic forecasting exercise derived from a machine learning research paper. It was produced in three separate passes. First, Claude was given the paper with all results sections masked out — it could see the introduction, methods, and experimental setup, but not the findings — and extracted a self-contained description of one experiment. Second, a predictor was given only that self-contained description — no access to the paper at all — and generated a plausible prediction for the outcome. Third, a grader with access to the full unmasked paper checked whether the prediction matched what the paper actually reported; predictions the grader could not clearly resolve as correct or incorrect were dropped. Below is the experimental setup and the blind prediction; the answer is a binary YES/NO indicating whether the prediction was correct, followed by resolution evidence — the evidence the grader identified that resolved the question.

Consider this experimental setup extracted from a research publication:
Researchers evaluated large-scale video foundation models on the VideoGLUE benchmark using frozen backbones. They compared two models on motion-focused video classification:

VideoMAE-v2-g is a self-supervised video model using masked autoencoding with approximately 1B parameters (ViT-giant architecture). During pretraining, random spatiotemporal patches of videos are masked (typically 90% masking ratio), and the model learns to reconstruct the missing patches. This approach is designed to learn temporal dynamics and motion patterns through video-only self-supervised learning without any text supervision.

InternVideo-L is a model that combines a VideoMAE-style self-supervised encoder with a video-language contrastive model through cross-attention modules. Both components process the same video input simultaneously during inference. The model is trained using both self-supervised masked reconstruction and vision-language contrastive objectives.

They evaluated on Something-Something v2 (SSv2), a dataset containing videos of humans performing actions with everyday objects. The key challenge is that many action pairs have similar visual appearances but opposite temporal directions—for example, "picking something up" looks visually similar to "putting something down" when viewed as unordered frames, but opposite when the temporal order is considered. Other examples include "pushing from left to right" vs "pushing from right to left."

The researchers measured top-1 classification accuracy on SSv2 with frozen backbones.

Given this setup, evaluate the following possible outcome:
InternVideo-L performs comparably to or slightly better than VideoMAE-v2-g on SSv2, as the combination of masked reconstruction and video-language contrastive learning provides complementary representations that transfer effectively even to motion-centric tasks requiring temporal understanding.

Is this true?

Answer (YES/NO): NO